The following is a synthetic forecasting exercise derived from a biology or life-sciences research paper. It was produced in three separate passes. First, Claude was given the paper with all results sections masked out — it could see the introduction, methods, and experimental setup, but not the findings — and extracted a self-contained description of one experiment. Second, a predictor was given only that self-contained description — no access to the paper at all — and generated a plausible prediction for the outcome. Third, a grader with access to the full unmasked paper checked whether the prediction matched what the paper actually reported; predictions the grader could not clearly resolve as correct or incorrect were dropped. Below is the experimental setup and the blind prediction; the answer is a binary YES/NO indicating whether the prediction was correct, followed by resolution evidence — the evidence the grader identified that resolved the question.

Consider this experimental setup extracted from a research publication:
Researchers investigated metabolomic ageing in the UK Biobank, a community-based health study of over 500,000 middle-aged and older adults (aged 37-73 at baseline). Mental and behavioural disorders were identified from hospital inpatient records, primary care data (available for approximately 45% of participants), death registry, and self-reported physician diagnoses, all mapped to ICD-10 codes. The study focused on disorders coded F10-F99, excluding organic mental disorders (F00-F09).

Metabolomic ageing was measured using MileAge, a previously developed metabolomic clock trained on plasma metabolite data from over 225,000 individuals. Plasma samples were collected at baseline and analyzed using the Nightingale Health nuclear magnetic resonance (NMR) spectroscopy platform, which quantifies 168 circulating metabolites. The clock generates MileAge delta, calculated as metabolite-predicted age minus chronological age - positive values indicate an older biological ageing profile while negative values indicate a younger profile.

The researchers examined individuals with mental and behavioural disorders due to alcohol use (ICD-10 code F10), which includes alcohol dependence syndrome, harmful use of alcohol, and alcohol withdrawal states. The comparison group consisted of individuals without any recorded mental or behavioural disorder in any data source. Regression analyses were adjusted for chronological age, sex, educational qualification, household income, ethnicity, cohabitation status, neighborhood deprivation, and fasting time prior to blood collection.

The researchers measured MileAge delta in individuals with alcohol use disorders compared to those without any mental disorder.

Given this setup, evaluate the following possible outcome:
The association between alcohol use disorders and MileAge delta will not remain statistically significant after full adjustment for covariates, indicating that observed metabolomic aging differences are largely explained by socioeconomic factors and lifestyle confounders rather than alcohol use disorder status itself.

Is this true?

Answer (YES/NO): NO